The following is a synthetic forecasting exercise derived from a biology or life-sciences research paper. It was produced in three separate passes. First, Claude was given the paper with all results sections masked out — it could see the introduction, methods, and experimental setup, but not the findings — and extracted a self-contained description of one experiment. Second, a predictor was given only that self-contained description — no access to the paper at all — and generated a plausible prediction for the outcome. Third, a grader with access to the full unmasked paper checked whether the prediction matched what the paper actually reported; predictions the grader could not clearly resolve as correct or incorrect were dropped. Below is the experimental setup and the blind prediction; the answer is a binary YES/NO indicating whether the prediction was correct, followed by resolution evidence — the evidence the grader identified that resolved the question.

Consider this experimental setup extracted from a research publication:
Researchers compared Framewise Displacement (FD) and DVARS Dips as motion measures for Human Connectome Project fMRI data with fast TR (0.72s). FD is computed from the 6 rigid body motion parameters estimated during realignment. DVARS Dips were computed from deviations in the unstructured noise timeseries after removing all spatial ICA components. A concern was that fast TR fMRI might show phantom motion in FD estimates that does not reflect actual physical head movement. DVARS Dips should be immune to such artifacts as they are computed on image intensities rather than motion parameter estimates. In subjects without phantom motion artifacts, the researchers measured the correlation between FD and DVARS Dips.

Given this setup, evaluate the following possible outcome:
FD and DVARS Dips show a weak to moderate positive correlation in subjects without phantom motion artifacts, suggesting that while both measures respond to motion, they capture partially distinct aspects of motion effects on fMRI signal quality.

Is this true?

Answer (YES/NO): NO